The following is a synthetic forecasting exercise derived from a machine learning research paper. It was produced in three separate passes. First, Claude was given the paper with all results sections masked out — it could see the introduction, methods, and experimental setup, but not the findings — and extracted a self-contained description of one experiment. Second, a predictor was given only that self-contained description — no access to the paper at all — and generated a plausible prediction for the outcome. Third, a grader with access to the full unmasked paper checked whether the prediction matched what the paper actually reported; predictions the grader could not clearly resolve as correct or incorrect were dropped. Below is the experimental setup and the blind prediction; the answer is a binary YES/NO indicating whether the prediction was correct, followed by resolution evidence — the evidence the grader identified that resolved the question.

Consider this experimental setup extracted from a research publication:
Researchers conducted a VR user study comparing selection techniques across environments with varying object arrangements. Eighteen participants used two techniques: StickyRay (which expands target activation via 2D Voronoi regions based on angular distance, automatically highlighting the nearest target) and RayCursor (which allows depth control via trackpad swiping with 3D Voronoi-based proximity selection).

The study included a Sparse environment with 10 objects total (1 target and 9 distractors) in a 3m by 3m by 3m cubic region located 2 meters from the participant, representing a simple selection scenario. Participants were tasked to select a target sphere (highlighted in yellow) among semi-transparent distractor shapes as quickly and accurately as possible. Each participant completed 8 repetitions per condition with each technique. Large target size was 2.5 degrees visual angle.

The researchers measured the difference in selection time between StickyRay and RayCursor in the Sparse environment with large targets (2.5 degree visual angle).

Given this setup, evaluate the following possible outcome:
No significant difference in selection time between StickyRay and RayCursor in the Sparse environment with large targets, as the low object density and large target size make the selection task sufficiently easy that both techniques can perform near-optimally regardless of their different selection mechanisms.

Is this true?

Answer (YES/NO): NO